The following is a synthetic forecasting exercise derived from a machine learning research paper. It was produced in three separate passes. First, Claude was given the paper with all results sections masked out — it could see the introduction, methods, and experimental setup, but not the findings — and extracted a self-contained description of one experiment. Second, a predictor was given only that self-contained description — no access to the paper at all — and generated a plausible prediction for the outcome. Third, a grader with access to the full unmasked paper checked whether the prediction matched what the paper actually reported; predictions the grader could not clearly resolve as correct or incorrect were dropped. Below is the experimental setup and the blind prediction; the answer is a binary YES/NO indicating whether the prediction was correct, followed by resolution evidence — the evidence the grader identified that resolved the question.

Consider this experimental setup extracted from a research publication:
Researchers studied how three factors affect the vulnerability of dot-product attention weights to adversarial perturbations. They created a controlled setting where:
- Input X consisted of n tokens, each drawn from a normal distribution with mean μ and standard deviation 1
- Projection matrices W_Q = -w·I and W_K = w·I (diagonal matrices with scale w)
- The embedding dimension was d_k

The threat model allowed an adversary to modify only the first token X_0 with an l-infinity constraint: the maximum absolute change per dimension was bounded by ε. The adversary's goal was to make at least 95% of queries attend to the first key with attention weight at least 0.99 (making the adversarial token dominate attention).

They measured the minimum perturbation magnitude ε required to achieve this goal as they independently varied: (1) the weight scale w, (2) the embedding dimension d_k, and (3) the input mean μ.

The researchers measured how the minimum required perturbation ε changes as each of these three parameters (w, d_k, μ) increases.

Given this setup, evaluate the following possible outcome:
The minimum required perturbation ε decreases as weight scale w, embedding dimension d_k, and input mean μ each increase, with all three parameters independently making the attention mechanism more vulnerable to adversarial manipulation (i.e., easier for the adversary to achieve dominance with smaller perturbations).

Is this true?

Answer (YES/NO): YES